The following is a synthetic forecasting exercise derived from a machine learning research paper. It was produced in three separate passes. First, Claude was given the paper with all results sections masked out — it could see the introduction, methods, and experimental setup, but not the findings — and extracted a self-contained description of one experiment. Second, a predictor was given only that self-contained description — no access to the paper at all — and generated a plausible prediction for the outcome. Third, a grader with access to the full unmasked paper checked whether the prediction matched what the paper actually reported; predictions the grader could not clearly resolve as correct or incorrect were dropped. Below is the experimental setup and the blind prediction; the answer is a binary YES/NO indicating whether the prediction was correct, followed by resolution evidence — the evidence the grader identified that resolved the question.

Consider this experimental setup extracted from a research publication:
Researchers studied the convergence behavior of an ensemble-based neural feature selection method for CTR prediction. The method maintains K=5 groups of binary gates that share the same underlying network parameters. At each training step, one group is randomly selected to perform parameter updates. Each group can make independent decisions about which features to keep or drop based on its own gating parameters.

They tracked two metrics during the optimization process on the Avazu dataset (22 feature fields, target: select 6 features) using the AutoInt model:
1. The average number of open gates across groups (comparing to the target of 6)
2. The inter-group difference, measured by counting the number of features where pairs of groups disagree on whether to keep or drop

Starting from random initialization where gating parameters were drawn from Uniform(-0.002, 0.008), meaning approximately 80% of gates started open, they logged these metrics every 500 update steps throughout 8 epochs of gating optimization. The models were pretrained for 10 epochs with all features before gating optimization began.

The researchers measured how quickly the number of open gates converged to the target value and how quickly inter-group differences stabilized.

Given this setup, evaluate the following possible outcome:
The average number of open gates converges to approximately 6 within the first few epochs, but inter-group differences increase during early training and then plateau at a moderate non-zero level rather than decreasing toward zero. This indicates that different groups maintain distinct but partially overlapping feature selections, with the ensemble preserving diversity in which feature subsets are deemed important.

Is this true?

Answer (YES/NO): NO